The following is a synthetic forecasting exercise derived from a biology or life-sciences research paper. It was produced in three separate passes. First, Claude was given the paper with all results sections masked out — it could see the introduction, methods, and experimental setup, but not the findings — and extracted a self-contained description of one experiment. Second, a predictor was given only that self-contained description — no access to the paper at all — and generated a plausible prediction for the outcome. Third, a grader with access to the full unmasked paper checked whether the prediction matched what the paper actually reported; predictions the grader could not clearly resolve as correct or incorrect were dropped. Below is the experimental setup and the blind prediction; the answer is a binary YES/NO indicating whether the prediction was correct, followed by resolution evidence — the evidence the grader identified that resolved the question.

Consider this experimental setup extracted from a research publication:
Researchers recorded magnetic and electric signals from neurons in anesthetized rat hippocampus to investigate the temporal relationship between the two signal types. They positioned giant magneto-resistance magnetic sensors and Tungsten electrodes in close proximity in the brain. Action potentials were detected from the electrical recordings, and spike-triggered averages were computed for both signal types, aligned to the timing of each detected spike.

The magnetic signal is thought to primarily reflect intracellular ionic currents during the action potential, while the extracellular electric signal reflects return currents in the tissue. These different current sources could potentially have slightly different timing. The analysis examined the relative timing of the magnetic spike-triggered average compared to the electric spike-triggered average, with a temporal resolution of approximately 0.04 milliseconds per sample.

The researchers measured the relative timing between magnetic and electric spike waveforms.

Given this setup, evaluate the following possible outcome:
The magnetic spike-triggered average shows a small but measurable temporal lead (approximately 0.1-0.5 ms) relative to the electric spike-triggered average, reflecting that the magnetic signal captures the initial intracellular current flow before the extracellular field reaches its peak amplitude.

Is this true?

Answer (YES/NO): NO